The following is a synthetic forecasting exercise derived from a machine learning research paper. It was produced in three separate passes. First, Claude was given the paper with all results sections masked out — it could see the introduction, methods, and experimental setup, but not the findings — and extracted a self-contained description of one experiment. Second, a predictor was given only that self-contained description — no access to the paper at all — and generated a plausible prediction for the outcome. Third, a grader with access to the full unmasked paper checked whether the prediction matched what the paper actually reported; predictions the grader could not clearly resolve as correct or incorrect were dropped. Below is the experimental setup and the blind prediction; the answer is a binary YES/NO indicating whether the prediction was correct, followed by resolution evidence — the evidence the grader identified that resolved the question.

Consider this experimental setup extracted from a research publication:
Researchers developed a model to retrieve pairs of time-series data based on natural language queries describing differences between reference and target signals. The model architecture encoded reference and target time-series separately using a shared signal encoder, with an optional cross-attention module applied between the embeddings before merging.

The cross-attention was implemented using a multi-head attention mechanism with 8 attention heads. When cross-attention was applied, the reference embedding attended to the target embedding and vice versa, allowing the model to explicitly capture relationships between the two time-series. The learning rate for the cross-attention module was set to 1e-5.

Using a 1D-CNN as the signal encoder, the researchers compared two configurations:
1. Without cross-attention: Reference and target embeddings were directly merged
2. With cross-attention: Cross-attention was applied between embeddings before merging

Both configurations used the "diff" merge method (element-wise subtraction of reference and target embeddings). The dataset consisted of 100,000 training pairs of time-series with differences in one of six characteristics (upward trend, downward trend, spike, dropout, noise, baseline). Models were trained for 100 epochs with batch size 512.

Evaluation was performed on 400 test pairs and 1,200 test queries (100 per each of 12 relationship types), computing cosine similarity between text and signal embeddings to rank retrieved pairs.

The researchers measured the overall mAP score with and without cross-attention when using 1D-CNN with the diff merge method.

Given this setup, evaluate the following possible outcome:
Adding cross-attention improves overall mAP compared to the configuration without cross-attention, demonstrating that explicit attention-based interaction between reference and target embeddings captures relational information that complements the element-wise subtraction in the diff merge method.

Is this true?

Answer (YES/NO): NO